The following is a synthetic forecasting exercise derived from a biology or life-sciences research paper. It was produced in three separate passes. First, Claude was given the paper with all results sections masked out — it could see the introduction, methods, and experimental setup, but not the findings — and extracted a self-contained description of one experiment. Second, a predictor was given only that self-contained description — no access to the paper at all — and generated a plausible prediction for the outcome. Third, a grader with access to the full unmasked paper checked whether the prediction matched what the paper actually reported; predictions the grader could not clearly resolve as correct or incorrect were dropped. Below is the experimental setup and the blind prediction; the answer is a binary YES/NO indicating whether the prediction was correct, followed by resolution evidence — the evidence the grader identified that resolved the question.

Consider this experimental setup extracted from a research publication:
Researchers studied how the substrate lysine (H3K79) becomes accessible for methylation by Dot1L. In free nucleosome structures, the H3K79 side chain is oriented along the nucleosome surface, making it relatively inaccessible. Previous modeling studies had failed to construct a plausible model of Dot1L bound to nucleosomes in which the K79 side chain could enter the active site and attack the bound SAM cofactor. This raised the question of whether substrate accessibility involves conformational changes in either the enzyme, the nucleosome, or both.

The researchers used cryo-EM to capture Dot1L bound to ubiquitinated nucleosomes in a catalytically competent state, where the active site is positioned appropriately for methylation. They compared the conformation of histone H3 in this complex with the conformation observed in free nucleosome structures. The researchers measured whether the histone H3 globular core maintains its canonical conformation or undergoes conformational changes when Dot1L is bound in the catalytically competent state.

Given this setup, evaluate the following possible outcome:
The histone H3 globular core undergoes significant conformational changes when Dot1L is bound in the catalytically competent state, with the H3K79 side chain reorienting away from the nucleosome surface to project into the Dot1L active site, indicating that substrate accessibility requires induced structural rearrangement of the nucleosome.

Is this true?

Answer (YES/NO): YES